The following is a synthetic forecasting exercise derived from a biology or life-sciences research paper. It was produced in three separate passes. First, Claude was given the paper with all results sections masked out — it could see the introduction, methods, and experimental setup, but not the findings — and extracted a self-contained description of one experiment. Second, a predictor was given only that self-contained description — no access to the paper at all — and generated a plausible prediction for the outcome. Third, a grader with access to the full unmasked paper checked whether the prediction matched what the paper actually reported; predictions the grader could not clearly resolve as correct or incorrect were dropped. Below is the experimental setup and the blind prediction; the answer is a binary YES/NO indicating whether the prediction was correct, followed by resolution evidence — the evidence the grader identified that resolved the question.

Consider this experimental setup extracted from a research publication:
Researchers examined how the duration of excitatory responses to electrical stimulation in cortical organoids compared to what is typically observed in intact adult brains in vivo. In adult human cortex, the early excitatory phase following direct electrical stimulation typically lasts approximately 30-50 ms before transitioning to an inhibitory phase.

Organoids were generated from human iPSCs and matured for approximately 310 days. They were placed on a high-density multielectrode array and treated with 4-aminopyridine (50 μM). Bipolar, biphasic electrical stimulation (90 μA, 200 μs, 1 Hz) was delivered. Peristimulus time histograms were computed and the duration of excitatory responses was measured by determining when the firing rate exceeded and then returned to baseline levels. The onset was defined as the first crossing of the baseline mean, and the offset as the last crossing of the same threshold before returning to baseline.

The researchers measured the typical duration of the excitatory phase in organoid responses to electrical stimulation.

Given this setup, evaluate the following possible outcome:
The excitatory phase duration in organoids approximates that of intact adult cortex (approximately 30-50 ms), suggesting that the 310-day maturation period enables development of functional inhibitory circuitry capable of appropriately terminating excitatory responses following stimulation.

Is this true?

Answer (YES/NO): NO